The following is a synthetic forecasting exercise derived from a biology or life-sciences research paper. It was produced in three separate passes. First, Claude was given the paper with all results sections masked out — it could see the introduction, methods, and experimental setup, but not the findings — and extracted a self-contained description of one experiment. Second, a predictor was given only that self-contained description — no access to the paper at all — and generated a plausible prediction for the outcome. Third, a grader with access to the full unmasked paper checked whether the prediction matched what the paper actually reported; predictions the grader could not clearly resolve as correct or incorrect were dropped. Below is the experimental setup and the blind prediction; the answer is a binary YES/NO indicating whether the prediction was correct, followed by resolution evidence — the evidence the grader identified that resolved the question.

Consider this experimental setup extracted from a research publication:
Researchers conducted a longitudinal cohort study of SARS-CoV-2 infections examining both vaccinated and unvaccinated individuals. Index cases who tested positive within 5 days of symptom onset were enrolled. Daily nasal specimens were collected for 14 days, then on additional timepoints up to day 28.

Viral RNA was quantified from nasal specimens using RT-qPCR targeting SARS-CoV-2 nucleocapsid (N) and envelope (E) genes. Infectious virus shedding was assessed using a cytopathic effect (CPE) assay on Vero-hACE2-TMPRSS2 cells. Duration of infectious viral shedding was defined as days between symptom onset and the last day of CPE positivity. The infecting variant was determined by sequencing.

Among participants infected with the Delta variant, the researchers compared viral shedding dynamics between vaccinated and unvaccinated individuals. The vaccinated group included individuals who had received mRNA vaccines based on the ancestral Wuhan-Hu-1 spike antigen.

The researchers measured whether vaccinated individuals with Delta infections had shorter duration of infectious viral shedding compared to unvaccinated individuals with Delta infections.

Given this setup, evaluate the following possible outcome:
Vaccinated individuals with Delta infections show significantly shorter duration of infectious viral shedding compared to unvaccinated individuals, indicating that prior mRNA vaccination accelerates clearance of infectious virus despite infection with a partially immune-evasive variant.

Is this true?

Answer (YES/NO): NO